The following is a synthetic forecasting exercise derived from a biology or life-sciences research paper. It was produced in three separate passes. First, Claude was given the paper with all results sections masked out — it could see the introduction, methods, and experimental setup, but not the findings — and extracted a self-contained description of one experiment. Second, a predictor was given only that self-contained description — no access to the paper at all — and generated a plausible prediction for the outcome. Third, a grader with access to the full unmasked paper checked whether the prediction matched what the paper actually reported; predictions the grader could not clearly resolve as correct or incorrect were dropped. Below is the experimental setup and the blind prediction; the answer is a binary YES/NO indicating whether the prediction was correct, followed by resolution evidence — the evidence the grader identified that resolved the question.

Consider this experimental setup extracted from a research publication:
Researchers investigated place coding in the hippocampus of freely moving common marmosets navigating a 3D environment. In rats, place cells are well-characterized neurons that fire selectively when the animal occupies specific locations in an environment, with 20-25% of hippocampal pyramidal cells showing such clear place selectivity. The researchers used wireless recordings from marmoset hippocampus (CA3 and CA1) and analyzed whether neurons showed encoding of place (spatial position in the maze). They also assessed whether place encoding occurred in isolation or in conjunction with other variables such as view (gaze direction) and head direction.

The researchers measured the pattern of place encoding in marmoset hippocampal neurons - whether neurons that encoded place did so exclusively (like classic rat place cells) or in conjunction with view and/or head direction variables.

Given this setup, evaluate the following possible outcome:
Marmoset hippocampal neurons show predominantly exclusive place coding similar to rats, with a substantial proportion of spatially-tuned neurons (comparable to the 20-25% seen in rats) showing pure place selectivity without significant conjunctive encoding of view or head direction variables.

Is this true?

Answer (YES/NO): NO